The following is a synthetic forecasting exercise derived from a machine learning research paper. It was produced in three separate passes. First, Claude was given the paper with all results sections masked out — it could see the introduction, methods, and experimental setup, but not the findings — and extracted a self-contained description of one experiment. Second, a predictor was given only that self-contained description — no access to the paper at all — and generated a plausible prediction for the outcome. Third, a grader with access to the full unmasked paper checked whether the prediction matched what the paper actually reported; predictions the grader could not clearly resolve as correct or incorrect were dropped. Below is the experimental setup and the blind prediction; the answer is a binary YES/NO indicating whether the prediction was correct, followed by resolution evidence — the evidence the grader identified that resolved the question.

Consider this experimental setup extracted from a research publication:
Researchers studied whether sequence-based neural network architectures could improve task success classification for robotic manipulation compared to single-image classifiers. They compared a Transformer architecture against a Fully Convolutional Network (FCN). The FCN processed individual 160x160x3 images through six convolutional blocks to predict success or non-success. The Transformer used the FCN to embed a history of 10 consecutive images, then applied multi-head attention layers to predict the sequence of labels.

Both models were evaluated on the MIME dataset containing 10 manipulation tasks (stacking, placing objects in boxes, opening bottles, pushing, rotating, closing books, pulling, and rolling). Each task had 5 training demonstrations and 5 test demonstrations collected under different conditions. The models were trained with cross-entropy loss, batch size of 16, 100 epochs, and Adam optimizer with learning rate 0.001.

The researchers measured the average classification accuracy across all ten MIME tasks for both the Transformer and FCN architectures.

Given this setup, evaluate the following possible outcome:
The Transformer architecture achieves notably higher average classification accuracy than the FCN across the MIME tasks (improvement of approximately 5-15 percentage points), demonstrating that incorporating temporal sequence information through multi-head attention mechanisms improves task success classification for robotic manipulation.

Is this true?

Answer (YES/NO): NO